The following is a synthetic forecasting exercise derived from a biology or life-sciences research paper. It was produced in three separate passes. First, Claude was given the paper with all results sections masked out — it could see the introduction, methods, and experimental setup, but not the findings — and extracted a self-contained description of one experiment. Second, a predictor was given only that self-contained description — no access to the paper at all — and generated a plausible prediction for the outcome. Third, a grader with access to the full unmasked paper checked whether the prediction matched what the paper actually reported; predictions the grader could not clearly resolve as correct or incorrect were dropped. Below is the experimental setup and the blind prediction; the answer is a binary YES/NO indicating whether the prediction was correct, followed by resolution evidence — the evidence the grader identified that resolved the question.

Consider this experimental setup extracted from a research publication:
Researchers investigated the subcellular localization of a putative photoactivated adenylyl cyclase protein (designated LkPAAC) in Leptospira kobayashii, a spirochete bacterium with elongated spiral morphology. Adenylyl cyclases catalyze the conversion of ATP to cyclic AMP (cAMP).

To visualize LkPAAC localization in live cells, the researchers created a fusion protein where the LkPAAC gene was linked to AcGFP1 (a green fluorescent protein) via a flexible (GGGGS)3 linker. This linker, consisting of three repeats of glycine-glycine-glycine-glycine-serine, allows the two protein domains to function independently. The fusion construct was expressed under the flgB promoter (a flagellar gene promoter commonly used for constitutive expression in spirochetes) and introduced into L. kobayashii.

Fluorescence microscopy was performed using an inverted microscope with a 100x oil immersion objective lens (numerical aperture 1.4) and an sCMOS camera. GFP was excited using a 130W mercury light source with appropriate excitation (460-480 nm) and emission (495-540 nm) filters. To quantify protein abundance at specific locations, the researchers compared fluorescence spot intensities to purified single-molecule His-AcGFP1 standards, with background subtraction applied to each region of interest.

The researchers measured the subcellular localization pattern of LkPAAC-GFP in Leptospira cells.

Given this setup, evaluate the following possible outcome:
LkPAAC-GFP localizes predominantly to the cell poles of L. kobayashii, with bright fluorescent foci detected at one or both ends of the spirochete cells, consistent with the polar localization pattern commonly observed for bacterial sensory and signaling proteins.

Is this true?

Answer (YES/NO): YES